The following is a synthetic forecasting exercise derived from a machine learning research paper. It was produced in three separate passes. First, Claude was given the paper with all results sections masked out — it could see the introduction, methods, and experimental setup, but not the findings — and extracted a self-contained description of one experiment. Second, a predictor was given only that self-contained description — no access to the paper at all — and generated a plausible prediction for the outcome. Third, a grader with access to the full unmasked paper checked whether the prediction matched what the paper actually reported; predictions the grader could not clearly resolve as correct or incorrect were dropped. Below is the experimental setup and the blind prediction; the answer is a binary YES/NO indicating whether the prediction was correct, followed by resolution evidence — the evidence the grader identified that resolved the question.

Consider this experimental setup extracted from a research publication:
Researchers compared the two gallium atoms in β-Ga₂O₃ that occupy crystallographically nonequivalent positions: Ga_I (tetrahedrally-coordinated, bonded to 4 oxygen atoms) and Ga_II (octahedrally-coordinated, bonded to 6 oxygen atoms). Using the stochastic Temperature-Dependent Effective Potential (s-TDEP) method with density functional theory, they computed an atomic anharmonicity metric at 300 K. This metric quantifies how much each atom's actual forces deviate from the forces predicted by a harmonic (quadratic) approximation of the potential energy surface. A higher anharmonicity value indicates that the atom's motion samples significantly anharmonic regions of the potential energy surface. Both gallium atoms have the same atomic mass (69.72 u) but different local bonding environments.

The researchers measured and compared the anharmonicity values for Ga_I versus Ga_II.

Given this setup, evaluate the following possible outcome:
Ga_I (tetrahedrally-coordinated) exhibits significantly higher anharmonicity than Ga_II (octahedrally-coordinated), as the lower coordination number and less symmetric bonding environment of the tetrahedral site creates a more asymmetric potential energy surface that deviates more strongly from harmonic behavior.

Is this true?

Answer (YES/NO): NO